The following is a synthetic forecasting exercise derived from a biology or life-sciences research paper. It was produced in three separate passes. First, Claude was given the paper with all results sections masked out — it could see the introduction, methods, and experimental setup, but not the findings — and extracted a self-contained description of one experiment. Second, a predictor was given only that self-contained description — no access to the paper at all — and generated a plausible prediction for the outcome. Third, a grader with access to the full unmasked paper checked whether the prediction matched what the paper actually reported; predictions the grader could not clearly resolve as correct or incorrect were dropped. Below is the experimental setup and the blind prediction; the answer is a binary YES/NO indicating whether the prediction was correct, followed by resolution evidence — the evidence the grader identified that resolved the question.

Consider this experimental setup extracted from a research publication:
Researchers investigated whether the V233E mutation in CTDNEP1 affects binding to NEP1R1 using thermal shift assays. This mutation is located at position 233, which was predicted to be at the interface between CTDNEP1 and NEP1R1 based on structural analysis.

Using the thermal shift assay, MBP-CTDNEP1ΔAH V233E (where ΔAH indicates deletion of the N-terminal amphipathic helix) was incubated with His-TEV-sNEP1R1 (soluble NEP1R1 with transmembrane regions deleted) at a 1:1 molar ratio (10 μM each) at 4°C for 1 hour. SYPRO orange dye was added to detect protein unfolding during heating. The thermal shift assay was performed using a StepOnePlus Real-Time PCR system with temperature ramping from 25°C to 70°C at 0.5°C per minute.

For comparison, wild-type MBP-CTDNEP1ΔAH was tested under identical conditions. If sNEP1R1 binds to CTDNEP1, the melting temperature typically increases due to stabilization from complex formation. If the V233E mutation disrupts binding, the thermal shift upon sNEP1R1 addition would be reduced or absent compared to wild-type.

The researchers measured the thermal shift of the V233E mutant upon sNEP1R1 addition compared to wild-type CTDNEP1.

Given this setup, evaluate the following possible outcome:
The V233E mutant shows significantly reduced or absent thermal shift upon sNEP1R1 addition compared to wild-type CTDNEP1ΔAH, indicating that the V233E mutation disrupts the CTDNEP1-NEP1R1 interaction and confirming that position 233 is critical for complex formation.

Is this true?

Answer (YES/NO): YES